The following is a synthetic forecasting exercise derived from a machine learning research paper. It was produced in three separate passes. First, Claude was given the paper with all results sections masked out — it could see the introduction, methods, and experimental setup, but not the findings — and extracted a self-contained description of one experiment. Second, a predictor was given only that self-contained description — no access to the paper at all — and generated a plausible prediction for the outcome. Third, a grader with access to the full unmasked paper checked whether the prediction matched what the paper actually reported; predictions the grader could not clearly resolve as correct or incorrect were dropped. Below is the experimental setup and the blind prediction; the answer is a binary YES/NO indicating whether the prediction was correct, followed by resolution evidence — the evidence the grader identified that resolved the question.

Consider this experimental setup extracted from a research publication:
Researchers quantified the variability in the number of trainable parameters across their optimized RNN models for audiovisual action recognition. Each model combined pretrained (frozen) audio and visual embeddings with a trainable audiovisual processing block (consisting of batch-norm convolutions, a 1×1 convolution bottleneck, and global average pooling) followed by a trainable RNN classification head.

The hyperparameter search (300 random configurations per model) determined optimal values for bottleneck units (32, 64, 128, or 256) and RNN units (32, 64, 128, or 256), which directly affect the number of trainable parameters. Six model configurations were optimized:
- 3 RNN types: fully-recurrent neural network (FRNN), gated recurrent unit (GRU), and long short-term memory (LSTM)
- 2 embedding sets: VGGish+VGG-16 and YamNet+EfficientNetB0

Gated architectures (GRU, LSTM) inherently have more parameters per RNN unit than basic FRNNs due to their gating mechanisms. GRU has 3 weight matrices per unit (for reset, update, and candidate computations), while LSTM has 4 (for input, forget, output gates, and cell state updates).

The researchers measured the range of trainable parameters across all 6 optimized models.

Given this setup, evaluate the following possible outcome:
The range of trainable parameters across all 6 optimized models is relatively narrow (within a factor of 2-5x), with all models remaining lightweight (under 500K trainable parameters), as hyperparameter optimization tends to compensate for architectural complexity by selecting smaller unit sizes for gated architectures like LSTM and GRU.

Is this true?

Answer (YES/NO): NO